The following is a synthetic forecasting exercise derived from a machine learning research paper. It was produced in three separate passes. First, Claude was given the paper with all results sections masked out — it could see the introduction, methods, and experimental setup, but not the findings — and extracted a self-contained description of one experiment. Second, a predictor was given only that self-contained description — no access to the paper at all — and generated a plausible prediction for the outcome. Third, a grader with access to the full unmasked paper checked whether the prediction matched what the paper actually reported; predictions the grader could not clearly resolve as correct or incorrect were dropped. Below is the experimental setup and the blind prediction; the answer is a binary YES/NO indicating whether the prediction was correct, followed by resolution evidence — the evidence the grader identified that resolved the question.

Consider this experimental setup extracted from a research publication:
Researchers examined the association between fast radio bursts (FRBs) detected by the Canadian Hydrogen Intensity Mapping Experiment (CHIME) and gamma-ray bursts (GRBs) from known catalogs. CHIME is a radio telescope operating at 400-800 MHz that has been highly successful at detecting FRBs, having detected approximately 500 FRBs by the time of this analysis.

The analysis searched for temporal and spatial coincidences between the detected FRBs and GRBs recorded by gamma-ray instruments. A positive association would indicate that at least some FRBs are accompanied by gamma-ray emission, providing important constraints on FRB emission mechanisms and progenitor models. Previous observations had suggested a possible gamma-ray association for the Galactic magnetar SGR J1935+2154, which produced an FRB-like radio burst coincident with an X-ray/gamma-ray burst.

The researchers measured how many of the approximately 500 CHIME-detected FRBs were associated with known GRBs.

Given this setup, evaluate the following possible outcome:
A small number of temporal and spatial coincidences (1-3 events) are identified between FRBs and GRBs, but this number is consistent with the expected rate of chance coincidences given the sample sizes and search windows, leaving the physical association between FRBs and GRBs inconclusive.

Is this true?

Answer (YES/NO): NO